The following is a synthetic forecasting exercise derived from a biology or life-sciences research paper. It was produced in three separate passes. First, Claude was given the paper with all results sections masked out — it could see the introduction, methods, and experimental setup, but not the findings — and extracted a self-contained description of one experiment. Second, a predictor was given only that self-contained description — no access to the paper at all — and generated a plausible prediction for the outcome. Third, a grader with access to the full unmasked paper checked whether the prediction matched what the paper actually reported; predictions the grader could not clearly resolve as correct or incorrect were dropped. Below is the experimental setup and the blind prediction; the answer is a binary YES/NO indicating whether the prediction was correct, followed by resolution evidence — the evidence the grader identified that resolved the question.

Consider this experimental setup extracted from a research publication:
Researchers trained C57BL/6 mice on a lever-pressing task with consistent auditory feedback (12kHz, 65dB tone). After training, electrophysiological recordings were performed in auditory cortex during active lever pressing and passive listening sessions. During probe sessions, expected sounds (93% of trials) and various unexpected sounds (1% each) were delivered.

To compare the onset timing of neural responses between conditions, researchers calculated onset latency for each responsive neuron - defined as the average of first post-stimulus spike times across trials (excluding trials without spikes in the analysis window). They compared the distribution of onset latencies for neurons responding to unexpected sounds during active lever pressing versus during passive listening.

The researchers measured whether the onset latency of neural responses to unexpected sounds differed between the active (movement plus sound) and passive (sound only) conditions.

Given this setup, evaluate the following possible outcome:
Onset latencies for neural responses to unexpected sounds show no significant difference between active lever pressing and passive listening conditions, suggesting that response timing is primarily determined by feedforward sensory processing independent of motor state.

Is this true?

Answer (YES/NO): YES